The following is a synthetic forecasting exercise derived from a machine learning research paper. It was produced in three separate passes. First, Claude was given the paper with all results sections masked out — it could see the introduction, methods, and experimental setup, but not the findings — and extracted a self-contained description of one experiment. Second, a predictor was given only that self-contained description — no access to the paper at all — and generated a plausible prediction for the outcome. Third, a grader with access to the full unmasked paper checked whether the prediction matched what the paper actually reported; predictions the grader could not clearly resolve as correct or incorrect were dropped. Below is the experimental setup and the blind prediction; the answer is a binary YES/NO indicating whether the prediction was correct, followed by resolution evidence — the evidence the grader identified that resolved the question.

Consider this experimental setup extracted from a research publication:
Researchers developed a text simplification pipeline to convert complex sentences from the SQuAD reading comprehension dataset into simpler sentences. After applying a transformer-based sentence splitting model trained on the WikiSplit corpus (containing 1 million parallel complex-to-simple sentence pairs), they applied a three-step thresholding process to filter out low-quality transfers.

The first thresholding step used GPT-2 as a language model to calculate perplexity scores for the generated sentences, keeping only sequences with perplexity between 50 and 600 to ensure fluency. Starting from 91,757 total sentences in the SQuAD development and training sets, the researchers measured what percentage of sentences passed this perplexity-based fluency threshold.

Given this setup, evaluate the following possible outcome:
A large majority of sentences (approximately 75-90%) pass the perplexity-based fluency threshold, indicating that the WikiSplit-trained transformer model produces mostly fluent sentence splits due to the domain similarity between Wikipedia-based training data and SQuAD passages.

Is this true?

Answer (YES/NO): NO